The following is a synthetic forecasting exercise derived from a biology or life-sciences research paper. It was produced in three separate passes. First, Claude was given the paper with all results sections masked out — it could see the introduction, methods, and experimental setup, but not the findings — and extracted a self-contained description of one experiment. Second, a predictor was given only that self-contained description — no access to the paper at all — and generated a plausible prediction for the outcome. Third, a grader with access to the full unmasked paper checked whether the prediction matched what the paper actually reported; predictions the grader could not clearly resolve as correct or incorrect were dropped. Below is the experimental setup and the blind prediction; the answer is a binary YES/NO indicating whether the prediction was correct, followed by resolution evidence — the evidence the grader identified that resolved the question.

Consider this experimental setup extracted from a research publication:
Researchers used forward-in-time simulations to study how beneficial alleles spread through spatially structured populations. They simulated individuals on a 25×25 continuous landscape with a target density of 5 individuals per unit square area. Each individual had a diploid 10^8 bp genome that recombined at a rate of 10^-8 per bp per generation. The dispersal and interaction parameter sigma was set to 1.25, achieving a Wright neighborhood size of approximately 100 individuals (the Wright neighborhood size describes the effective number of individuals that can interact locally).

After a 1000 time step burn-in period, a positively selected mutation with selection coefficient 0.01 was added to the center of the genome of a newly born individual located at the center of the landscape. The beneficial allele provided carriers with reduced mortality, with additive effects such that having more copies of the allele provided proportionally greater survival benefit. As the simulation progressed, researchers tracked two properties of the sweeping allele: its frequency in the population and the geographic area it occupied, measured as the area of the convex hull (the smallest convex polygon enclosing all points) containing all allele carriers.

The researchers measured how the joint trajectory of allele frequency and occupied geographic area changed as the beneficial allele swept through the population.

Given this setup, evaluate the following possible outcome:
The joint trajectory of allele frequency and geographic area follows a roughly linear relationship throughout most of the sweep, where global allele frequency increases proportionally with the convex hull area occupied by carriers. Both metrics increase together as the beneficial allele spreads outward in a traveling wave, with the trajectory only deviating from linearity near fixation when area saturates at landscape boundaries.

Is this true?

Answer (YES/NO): NO